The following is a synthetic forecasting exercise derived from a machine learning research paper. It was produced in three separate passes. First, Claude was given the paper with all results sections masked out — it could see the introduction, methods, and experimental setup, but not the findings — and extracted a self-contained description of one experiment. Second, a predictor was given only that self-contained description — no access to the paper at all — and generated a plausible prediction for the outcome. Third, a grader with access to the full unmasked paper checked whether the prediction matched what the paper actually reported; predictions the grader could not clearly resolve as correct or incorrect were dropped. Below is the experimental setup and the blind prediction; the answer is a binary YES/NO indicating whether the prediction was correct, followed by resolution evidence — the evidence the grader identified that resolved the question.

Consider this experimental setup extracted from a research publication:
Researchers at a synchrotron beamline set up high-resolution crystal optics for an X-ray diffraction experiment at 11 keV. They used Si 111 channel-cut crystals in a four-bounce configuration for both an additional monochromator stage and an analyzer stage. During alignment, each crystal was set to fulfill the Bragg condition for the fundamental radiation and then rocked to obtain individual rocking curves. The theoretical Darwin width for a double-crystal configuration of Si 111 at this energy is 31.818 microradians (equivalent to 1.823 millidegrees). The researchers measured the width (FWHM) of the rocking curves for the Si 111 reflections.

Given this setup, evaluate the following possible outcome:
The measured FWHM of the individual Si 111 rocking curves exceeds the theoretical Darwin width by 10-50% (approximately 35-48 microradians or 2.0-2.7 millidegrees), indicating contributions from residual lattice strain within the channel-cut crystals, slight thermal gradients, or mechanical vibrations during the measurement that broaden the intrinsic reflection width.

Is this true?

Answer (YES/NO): NO